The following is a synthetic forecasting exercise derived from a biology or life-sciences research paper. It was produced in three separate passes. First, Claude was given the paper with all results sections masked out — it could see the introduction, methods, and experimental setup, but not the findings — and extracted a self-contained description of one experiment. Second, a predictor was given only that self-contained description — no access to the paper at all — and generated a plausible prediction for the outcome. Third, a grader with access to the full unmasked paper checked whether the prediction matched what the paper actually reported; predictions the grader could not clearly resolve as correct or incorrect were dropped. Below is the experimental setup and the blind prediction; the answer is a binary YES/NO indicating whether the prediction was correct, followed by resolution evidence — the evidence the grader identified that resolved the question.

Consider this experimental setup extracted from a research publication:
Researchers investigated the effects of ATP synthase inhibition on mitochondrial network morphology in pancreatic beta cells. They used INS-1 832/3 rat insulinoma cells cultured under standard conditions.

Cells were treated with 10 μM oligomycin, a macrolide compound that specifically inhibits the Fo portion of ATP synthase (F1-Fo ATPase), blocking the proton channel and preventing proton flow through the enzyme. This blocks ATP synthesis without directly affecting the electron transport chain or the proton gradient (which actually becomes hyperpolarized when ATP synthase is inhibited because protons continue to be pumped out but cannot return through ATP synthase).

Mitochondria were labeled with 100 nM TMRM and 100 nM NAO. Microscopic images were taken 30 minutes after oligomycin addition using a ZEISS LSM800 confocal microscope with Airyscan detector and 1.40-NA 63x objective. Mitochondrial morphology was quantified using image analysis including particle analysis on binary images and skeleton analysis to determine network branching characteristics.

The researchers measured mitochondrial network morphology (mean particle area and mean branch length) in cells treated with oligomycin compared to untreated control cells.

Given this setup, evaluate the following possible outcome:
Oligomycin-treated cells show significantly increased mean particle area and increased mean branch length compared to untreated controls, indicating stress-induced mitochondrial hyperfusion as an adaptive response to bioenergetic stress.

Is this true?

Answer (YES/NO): NO